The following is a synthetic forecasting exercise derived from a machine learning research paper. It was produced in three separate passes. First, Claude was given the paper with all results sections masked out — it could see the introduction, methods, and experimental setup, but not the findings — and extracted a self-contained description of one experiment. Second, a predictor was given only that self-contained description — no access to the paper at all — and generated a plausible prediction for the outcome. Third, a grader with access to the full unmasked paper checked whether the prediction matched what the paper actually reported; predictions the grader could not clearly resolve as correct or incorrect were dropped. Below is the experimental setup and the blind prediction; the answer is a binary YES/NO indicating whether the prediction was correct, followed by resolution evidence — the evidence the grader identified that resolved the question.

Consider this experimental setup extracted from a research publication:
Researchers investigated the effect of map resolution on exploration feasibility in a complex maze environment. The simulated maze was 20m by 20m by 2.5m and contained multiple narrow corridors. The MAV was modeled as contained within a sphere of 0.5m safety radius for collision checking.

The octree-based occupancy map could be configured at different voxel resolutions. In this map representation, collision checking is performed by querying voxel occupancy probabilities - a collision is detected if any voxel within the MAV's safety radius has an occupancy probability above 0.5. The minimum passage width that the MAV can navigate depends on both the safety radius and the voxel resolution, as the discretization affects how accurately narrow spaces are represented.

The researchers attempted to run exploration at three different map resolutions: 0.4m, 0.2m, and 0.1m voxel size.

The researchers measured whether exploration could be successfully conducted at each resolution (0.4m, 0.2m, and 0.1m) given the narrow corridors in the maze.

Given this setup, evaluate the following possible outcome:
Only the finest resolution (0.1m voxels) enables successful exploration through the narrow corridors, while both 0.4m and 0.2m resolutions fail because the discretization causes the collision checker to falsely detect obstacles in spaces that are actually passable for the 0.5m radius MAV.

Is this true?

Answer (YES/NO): NO